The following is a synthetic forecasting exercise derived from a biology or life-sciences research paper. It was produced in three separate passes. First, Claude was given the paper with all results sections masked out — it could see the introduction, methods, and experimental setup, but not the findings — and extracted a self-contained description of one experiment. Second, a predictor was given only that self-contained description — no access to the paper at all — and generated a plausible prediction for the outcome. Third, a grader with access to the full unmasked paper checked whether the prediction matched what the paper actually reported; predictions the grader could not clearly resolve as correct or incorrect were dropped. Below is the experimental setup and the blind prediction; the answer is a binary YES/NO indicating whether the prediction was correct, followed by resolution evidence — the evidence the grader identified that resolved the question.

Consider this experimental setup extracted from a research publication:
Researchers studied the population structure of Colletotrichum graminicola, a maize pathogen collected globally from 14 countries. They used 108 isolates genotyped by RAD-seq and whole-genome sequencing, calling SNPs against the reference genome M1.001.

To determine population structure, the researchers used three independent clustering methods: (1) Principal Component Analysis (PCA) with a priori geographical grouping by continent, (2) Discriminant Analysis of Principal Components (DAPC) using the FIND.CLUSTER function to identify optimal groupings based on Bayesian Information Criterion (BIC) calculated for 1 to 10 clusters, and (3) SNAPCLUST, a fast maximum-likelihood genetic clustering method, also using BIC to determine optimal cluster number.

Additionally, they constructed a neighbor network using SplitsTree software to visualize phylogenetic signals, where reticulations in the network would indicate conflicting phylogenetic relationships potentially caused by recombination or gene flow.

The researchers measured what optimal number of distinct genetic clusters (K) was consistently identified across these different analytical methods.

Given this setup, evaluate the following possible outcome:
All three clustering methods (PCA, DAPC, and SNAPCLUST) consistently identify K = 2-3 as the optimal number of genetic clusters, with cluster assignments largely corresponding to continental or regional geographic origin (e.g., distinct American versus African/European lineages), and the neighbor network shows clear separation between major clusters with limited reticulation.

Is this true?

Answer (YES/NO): NO